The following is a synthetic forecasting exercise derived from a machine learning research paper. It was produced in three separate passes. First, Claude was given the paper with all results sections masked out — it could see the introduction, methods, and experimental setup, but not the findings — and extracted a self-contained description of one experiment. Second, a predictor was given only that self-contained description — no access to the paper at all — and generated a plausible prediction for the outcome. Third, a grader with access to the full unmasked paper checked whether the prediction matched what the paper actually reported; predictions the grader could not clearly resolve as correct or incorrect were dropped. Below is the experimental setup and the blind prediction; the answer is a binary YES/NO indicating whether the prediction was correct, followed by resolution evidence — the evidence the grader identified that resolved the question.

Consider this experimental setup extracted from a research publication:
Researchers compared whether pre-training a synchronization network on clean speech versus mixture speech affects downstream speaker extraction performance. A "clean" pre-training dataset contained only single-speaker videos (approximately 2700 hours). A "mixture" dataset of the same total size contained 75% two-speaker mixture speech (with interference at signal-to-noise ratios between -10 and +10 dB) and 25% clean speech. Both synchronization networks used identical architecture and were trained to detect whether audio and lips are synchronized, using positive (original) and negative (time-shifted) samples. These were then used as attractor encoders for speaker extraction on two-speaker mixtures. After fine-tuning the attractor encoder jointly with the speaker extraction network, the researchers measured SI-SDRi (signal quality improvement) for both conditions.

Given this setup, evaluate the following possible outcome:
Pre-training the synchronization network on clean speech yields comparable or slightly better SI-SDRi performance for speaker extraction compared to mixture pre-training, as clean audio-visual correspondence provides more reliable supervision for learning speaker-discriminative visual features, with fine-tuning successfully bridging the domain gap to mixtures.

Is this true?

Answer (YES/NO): NO